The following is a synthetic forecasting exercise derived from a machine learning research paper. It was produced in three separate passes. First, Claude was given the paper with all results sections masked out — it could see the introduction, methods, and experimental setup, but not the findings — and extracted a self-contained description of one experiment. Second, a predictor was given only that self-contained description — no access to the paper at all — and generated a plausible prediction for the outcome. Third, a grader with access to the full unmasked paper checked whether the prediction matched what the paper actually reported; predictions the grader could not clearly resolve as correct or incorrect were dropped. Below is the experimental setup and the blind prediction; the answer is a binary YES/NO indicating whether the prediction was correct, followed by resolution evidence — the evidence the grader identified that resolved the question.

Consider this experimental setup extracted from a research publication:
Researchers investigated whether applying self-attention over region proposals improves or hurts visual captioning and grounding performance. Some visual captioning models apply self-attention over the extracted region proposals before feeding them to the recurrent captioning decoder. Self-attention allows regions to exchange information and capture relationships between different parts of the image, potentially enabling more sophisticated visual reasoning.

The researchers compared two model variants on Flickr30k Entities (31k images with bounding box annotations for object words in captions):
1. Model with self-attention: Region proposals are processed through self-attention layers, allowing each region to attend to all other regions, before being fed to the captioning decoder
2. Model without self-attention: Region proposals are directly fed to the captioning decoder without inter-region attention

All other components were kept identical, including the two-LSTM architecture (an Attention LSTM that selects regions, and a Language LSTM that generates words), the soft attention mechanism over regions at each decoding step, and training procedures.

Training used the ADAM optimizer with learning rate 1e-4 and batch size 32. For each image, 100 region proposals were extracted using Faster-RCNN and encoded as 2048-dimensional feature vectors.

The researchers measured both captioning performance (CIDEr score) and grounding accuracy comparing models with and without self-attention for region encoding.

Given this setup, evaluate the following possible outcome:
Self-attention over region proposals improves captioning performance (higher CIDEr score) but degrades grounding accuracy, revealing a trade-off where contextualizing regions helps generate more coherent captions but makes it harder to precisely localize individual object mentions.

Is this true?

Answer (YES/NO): NO